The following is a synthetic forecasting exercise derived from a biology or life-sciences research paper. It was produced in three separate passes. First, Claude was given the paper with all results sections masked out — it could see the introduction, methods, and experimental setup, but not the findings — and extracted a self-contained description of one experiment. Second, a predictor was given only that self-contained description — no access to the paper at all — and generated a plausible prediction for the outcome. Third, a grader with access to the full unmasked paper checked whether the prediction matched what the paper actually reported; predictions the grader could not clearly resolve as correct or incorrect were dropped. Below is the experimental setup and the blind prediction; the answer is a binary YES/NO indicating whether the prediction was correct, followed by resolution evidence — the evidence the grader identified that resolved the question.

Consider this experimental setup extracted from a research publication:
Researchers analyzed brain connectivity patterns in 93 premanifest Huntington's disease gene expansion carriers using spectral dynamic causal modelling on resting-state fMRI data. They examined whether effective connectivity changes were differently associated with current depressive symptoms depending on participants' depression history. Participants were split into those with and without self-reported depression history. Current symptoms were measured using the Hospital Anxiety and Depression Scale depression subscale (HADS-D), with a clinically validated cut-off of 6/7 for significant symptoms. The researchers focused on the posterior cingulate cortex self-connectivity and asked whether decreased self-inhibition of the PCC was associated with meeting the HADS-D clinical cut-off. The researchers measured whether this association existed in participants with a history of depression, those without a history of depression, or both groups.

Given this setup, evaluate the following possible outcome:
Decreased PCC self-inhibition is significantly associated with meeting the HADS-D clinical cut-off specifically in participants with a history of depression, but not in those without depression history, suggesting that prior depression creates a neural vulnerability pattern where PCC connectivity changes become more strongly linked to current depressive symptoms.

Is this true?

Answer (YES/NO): NO